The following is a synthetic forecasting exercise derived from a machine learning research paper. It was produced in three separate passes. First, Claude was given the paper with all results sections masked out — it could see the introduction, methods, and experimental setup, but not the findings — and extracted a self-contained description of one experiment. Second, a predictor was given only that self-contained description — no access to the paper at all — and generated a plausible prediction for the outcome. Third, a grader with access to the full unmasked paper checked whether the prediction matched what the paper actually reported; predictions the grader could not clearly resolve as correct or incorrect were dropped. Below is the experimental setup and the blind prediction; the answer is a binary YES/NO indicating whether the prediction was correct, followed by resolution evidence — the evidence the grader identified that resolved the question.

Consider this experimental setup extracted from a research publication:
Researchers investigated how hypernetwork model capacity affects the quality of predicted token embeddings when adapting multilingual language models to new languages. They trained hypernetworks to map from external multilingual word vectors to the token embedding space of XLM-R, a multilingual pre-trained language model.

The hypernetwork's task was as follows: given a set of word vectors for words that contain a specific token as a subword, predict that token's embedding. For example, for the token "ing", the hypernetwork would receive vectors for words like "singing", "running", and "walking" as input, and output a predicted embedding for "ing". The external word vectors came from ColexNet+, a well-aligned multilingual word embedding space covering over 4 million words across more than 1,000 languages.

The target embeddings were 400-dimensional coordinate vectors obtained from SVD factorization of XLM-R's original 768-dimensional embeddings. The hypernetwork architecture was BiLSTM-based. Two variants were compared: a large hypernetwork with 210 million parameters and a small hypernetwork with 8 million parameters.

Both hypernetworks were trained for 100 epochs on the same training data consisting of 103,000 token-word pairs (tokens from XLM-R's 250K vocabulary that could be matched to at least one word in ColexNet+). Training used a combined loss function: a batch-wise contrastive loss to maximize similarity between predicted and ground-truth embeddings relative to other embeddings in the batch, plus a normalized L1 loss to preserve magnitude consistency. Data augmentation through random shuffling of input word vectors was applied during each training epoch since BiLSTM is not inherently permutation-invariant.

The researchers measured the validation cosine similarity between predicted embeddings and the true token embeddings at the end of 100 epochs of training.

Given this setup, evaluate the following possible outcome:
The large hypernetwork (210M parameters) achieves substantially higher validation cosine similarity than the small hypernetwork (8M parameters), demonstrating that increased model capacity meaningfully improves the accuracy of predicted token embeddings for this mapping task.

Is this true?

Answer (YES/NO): NO